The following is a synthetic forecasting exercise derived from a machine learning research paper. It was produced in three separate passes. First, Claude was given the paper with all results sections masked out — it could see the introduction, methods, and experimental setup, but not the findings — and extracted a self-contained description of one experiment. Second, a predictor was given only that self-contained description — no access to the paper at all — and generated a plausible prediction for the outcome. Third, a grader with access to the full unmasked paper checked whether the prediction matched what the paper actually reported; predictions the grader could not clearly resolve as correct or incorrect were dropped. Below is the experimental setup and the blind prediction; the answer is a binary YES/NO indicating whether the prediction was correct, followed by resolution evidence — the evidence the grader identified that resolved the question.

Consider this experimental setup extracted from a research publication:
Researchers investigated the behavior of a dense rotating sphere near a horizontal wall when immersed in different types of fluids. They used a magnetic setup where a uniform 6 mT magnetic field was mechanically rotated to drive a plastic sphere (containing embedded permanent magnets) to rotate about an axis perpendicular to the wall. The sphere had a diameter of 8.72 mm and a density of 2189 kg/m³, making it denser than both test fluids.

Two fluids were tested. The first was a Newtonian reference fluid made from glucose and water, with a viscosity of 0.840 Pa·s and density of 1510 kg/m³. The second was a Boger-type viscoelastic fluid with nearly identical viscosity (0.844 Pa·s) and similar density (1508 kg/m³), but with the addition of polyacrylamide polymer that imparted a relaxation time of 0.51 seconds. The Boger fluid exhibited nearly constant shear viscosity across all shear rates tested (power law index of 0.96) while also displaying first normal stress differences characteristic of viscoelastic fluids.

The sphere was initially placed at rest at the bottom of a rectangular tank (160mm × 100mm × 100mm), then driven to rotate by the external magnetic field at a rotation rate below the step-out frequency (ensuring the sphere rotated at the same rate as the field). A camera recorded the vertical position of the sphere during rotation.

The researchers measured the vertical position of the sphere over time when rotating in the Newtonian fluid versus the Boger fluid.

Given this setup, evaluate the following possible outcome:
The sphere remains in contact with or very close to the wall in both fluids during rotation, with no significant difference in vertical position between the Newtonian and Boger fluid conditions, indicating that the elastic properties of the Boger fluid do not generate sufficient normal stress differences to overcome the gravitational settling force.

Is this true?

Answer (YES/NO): NO